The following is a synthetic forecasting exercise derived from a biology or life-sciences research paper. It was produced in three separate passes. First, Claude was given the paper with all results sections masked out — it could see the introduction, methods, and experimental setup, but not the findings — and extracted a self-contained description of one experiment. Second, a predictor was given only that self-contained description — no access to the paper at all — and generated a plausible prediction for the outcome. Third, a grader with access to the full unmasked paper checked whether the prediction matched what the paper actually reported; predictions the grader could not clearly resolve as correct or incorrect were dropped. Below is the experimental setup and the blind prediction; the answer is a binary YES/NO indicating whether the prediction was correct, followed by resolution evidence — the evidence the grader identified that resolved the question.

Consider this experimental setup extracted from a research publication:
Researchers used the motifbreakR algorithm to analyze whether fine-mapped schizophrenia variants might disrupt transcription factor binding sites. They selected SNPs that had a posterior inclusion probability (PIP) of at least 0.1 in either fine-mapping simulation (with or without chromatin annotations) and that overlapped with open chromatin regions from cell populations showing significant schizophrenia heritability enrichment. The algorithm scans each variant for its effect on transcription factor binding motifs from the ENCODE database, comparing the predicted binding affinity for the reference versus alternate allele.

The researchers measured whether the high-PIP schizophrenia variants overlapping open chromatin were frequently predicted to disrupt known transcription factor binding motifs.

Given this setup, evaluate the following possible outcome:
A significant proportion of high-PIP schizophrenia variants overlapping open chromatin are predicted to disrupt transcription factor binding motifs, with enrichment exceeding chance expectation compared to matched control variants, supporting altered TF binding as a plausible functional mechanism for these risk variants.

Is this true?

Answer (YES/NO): NO